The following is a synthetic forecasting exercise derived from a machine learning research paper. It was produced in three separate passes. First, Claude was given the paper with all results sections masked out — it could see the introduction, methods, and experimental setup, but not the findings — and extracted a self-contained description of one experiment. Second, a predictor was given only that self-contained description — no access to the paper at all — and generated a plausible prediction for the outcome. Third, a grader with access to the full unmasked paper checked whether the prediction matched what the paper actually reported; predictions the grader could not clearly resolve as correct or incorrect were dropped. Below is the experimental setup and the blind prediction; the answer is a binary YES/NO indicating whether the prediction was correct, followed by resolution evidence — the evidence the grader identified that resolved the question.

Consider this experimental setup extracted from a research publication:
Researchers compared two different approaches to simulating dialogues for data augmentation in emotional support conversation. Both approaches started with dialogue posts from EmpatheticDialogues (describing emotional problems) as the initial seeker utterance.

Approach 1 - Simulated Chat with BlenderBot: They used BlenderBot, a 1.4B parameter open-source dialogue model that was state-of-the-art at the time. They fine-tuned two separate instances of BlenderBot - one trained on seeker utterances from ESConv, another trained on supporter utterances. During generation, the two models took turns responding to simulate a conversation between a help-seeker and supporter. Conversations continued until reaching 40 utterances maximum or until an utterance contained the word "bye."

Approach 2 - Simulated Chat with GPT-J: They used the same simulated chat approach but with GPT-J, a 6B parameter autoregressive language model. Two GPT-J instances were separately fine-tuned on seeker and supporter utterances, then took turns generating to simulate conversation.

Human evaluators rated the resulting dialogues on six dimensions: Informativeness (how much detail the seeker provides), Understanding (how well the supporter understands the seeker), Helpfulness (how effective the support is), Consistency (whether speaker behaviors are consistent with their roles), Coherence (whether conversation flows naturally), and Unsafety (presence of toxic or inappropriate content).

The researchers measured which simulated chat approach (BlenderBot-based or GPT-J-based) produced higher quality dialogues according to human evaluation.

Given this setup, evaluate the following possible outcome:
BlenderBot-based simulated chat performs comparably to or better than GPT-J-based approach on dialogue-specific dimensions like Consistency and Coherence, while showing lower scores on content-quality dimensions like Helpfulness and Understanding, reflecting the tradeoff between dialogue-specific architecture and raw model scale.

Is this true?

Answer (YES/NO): NO